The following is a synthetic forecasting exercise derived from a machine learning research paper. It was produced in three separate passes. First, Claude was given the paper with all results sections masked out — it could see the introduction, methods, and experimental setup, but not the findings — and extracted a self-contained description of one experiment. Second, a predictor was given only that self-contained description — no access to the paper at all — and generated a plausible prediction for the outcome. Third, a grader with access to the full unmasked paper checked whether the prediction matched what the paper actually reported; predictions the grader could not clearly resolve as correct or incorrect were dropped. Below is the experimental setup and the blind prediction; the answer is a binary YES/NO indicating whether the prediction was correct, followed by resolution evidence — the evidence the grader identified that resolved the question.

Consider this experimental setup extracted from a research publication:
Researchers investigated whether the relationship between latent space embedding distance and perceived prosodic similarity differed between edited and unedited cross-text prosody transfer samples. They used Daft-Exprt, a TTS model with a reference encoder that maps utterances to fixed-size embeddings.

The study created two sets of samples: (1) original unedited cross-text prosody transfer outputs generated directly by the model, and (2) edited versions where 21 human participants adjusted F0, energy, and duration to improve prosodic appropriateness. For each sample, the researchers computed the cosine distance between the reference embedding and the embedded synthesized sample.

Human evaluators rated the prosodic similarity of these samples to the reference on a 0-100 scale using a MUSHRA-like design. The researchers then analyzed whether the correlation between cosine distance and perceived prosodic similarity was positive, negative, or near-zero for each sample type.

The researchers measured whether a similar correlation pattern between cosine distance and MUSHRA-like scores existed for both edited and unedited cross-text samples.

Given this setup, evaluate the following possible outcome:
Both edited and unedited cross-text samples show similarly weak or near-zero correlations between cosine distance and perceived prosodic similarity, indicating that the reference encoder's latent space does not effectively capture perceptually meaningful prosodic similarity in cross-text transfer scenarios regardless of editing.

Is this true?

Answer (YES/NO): NO